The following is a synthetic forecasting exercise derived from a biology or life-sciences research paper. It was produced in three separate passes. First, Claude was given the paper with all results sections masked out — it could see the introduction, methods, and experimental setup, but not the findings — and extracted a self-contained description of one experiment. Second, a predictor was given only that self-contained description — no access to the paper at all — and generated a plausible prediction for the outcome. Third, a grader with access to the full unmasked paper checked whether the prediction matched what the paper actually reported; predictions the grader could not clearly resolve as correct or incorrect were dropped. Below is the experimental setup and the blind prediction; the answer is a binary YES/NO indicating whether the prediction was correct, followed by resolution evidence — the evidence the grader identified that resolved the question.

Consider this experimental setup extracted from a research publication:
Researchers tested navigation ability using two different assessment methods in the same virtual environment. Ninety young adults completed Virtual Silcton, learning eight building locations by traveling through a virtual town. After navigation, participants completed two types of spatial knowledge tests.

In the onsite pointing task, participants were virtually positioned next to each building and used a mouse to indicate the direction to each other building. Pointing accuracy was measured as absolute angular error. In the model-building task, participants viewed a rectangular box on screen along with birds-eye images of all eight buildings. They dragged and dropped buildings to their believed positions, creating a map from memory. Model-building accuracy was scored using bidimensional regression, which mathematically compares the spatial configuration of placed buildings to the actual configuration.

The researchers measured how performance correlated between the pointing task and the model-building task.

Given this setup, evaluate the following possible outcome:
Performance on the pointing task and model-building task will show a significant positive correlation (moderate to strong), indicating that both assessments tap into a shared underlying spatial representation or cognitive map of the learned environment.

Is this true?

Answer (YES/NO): YES